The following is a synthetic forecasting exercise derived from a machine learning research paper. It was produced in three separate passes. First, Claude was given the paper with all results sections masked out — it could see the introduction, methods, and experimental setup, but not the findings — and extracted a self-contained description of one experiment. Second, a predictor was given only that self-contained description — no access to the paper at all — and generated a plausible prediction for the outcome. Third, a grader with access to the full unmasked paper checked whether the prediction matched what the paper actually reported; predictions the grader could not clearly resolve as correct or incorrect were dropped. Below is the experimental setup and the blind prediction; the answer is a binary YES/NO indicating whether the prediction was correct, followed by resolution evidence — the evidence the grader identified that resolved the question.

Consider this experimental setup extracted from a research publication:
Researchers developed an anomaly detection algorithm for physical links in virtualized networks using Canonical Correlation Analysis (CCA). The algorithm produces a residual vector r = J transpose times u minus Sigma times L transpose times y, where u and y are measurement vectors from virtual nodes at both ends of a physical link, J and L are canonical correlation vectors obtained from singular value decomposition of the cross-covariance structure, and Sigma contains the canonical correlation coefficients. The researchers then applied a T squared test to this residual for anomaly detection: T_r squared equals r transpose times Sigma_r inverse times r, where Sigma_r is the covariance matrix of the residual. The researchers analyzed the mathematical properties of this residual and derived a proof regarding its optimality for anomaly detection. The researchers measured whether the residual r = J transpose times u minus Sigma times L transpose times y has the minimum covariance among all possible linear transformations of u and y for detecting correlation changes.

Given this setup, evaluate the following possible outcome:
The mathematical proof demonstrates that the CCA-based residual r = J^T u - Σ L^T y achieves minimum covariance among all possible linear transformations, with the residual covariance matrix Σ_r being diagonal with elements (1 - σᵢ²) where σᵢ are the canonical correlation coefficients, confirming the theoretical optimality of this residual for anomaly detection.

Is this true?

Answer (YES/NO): YES